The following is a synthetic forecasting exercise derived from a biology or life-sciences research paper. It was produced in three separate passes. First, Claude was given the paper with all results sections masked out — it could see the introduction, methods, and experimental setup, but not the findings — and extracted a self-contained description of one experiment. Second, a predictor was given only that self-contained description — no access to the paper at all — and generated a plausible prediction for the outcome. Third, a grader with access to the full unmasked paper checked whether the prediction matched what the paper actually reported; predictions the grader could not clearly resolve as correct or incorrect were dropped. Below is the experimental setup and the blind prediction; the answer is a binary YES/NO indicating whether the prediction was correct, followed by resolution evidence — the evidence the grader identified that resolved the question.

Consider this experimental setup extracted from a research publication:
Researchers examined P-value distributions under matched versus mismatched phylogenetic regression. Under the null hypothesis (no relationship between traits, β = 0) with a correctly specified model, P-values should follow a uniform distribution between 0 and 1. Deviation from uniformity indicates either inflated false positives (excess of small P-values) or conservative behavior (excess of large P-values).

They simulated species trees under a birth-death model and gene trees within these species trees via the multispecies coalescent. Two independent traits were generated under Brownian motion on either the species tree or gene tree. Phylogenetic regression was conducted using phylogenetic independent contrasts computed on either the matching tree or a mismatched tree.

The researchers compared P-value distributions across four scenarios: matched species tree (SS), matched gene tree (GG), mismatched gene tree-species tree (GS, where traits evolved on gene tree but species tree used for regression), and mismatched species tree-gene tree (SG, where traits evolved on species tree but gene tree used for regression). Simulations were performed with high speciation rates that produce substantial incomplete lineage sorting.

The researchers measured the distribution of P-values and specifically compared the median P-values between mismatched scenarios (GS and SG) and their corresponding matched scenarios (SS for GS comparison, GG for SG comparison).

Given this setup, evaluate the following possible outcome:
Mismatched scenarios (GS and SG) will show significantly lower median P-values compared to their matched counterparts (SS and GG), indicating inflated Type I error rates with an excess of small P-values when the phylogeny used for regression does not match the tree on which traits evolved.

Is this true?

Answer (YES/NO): YES